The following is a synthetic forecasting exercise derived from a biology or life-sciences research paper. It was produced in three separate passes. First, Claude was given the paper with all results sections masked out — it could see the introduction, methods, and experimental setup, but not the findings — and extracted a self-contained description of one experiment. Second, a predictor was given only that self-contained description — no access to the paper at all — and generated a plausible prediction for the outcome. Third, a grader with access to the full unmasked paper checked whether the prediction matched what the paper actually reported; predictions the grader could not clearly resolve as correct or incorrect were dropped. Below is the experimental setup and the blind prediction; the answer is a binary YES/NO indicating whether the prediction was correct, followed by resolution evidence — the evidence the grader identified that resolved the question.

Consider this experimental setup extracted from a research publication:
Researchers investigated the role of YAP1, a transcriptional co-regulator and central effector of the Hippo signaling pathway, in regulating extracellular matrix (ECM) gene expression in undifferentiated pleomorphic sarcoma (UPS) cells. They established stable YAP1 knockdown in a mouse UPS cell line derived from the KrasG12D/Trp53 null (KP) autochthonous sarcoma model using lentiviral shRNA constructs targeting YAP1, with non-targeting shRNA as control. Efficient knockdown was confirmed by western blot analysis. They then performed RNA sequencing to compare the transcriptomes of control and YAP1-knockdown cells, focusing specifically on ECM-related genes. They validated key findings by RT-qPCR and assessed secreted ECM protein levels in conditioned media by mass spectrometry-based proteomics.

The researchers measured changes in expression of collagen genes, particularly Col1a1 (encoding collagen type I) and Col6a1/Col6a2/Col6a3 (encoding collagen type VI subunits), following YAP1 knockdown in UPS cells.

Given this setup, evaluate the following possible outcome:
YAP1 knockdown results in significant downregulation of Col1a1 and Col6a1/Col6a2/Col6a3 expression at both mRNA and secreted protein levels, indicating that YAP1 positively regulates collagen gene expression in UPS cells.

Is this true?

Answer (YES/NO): NO